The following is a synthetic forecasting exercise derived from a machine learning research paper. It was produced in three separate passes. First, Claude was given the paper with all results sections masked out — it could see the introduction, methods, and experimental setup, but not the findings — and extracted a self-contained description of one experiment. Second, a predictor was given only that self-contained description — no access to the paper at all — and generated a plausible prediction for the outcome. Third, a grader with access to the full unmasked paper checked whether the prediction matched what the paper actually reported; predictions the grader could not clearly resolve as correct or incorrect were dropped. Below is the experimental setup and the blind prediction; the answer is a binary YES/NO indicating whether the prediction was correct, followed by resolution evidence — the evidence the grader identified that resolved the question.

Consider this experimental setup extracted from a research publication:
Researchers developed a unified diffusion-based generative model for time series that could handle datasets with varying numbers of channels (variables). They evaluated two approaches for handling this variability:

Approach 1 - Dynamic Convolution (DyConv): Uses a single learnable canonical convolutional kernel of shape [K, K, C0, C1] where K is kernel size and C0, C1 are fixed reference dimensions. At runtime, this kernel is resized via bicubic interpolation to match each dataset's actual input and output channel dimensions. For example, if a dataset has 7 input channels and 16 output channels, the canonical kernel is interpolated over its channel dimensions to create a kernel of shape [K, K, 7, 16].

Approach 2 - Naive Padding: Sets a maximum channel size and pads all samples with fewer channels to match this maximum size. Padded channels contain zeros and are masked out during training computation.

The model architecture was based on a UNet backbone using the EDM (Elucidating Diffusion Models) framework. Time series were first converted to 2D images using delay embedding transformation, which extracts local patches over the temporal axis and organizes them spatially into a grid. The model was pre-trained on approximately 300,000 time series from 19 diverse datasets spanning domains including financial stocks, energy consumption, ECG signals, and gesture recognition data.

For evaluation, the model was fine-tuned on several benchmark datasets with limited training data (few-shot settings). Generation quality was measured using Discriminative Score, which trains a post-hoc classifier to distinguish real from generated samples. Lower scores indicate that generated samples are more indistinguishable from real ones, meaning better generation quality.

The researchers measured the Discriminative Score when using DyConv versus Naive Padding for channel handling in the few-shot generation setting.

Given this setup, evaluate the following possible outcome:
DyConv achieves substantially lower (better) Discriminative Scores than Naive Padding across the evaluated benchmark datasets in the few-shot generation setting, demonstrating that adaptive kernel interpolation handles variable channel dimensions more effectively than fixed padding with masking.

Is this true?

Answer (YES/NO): YES